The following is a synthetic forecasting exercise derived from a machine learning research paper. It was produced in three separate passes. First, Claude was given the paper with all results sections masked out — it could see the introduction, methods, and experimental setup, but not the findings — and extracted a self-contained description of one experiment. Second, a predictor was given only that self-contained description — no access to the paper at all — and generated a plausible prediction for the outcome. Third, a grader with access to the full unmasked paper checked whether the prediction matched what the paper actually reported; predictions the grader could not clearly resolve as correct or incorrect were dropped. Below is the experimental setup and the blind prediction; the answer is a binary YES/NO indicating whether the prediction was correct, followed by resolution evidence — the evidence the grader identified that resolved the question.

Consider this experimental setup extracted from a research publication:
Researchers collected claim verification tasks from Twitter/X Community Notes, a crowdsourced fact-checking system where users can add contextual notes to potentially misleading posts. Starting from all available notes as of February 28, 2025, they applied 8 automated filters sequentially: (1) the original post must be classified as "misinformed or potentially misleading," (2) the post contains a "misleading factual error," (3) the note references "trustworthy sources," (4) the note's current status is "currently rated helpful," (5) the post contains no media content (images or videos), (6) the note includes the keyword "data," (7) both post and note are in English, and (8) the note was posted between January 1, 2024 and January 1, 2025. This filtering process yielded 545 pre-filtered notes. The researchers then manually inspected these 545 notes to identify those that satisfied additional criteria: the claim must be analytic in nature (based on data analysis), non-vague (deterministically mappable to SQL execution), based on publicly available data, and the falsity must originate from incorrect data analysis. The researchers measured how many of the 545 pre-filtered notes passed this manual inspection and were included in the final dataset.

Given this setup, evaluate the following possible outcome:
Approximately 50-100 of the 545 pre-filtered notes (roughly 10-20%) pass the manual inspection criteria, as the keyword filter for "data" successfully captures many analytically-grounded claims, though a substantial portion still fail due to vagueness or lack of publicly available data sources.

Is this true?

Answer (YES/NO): NO